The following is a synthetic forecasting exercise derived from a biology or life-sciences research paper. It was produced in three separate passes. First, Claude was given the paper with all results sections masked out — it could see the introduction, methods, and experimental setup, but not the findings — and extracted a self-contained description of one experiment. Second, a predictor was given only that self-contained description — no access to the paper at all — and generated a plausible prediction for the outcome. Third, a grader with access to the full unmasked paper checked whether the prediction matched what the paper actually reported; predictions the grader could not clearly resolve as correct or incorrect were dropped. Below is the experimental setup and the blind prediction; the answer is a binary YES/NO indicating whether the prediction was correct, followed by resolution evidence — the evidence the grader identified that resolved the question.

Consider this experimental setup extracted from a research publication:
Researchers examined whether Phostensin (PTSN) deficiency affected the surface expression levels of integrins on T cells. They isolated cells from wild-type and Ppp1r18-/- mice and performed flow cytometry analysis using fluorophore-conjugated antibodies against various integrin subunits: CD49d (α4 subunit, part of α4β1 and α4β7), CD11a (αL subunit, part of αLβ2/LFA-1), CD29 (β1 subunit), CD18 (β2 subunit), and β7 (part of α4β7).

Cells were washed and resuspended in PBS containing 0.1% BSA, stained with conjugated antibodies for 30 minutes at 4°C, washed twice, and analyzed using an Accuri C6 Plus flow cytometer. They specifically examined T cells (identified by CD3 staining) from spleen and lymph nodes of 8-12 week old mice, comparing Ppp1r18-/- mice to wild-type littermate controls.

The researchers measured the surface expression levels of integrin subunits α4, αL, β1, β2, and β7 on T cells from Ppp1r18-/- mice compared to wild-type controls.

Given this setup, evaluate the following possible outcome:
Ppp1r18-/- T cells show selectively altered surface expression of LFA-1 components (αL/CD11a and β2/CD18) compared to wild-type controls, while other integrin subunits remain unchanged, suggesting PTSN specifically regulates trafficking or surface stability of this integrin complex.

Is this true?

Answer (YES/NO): NO